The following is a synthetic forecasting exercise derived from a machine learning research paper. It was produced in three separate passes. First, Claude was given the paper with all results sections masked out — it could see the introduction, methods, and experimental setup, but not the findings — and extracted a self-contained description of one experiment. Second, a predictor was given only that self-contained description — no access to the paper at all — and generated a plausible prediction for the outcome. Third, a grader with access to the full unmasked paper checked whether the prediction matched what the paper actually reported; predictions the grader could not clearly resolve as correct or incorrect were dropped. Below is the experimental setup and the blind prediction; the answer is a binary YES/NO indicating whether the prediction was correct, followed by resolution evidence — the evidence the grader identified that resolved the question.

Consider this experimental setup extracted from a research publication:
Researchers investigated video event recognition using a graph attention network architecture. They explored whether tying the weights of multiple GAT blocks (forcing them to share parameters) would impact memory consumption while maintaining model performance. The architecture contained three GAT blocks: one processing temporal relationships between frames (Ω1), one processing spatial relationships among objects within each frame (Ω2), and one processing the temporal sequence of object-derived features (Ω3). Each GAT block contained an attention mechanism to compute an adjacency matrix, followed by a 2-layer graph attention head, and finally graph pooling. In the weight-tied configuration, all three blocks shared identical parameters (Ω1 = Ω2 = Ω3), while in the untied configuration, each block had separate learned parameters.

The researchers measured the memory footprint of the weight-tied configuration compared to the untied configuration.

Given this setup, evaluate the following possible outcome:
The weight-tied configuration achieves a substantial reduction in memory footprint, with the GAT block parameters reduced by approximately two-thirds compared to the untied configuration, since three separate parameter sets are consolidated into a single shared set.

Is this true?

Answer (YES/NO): NO